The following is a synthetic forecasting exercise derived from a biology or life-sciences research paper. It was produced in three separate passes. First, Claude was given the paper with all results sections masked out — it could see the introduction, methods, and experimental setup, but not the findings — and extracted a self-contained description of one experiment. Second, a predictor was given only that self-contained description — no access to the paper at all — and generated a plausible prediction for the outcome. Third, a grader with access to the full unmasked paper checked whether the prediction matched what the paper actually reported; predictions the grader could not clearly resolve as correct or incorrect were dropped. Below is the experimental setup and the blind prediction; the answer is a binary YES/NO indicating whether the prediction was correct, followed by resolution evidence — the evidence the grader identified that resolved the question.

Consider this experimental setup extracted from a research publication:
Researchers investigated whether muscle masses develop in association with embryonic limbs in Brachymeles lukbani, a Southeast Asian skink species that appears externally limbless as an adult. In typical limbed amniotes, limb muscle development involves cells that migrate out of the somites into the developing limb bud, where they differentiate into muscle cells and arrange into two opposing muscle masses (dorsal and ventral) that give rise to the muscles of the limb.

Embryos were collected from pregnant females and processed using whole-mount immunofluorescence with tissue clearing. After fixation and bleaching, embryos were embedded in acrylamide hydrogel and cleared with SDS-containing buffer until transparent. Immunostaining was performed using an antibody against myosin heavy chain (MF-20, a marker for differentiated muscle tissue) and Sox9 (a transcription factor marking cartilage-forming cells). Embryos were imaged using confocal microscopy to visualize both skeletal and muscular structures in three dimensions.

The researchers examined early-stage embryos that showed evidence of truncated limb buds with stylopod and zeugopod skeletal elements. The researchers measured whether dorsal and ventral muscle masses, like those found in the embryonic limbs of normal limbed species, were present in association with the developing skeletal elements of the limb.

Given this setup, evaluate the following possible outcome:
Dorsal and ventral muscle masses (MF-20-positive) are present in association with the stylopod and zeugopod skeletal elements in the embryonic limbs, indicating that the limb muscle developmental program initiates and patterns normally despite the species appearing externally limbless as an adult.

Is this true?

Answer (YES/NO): YES